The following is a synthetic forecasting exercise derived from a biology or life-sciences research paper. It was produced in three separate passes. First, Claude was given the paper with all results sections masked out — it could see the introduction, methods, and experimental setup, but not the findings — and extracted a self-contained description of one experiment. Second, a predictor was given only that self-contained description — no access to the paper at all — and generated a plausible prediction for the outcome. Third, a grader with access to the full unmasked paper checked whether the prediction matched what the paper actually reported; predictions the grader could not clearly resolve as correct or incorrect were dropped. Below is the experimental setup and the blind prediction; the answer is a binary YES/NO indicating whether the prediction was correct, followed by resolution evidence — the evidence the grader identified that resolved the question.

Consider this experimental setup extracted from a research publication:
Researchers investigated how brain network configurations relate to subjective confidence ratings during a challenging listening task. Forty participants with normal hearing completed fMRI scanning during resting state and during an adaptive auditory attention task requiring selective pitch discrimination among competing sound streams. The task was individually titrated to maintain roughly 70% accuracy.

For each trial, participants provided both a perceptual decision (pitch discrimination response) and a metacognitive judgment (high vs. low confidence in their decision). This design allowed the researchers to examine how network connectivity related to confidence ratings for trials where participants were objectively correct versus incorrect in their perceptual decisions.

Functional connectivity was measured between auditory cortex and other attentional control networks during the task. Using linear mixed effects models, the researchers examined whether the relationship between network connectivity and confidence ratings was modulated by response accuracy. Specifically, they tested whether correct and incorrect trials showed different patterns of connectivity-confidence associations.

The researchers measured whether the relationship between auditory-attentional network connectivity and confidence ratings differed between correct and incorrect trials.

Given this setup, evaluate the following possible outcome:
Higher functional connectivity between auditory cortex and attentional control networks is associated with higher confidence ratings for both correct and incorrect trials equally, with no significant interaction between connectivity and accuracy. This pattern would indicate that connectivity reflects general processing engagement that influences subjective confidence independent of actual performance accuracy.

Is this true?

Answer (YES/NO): NO